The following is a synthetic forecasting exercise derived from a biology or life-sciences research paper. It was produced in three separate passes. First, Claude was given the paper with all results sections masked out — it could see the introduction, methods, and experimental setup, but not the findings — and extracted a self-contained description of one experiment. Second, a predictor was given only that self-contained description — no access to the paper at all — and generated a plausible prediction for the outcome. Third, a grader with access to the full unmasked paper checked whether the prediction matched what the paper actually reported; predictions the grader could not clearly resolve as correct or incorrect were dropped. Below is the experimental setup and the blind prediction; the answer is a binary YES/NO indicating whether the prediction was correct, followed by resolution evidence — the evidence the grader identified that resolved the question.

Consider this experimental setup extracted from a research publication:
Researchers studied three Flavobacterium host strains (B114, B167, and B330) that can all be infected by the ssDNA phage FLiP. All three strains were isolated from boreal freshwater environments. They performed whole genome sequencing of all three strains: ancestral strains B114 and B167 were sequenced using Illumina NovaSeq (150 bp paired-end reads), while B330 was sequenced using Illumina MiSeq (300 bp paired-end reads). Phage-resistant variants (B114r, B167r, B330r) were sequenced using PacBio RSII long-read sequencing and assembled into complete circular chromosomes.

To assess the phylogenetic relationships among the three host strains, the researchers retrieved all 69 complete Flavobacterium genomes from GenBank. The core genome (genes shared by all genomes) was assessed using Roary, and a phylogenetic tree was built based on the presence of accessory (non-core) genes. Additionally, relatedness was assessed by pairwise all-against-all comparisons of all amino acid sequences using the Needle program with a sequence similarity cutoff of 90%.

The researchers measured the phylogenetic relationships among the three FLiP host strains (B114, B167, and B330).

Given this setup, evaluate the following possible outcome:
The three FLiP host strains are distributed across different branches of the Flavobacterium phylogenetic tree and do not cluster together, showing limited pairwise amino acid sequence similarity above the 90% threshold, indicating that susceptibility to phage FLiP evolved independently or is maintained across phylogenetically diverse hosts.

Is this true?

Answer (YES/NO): NO